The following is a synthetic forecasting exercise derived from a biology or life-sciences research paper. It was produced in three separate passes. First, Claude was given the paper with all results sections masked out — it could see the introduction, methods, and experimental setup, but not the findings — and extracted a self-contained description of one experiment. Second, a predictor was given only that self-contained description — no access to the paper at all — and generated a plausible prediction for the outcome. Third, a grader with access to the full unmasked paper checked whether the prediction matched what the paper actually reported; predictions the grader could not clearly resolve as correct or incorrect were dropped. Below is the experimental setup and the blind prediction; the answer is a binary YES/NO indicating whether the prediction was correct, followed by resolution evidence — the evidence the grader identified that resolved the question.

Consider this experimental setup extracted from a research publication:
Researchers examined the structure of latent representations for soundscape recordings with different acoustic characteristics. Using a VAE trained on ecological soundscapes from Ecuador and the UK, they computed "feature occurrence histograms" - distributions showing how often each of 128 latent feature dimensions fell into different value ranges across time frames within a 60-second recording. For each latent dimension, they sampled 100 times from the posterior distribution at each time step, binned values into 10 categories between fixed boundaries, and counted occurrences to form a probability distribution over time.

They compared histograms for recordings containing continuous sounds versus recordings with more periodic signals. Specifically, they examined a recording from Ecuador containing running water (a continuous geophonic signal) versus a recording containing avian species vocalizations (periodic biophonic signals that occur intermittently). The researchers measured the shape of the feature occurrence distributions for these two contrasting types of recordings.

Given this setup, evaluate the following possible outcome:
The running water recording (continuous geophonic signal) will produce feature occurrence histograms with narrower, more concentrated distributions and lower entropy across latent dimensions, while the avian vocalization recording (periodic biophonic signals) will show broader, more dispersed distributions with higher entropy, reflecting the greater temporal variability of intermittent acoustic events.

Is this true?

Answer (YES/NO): YES